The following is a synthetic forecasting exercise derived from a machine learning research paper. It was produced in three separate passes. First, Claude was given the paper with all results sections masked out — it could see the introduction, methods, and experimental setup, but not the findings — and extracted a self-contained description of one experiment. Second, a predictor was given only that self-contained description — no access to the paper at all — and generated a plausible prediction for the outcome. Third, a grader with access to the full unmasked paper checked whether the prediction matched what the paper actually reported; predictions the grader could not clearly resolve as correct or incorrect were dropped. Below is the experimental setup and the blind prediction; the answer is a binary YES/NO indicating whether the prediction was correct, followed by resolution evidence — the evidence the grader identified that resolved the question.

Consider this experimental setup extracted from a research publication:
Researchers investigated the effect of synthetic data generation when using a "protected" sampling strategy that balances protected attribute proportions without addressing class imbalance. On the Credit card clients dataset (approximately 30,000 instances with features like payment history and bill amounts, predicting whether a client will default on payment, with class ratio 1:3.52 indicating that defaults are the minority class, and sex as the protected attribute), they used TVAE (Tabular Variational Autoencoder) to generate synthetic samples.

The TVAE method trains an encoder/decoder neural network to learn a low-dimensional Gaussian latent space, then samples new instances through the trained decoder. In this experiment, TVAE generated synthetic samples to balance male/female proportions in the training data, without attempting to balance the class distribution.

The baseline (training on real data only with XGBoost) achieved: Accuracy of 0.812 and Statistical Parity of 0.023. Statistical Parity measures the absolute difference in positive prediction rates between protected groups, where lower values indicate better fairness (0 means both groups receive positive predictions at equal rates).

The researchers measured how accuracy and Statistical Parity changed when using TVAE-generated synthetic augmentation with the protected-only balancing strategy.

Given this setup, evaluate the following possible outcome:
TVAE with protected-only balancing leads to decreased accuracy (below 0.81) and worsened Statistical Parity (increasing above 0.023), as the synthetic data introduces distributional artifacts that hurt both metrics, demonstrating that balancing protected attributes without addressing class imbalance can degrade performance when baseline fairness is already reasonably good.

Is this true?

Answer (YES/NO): NO